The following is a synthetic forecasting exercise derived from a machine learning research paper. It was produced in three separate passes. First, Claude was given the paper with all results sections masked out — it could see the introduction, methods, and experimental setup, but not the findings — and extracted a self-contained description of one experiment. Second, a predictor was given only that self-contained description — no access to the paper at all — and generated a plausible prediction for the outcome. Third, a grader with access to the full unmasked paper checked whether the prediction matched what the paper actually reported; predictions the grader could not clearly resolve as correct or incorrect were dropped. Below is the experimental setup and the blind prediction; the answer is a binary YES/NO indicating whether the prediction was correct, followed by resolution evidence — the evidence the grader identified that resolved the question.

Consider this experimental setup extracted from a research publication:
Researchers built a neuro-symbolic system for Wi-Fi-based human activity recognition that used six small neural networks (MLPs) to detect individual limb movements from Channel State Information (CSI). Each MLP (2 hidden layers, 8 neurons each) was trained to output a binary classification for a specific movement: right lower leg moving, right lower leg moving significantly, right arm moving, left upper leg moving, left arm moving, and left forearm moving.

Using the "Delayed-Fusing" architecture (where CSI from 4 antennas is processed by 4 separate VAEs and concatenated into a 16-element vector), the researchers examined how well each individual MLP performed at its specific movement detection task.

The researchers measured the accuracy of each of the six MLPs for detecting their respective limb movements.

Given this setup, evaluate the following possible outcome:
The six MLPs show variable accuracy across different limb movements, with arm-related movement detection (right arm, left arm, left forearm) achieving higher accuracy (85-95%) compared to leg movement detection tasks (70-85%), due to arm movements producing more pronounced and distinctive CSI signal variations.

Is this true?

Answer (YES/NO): NO